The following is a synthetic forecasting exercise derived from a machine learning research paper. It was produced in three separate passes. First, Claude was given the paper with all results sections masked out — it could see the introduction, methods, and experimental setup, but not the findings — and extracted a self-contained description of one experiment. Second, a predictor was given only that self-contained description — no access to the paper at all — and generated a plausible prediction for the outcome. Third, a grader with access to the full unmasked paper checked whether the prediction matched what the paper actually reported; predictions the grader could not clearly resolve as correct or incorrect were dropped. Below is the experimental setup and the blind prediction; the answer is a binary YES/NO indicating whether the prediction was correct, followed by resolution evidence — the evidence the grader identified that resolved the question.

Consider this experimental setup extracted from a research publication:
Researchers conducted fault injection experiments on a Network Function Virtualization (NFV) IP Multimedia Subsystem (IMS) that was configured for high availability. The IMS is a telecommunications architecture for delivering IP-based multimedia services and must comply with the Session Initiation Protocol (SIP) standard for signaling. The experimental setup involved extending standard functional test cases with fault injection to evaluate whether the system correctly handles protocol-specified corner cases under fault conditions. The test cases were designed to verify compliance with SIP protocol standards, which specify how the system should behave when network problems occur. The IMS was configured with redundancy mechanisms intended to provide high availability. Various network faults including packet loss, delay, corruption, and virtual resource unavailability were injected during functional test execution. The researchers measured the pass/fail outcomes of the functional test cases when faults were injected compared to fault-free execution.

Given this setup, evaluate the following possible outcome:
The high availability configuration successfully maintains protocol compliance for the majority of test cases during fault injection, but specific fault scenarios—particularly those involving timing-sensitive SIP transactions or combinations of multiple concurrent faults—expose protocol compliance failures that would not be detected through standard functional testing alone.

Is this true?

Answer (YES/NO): NO